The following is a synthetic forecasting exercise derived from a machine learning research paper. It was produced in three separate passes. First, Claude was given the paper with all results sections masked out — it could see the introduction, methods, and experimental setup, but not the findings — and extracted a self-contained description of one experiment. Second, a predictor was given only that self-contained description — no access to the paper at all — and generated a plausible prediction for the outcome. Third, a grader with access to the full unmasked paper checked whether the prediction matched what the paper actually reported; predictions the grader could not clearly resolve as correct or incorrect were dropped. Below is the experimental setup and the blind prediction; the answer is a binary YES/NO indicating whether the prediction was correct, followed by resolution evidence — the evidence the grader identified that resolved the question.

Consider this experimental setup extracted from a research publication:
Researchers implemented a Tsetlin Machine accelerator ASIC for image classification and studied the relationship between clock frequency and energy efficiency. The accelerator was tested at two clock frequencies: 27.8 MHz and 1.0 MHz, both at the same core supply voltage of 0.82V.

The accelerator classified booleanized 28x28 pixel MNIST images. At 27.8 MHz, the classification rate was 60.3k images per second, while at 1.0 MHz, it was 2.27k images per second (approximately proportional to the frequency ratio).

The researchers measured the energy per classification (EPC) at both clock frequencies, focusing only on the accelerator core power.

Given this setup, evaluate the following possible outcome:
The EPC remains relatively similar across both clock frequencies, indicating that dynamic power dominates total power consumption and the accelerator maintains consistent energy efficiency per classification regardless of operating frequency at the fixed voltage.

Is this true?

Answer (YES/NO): YES